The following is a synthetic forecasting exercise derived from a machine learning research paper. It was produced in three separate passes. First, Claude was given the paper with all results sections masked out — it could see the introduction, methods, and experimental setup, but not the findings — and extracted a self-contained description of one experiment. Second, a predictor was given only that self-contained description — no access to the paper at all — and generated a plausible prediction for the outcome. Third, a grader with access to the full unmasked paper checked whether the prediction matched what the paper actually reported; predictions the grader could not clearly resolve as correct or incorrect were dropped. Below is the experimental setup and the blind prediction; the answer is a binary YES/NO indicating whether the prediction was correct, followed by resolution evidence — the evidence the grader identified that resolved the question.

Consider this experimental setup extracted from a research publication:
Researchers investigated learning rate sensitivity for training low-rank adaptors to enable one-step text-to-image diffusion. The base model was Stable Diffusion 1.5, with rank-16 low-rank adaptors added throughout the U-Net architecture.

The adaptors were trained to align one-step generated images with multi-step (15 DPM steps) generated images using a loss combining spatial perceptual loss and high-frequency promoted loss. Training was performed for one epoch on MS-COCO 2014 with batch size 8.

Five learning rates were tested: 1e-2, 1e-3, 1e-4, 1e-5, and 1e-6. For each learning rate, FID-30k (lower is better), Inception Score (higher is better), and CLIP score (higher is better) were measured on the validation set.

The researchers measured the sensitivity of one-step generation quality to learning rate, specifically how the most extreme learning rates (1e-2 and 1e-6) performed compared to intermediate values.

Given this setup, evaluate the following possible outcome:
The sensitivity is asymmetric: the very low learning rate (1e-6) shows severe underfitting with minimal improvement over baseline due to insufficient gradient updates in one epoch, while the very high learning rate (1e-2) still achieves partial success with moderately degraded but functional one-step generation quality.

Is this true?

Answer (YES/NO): NO